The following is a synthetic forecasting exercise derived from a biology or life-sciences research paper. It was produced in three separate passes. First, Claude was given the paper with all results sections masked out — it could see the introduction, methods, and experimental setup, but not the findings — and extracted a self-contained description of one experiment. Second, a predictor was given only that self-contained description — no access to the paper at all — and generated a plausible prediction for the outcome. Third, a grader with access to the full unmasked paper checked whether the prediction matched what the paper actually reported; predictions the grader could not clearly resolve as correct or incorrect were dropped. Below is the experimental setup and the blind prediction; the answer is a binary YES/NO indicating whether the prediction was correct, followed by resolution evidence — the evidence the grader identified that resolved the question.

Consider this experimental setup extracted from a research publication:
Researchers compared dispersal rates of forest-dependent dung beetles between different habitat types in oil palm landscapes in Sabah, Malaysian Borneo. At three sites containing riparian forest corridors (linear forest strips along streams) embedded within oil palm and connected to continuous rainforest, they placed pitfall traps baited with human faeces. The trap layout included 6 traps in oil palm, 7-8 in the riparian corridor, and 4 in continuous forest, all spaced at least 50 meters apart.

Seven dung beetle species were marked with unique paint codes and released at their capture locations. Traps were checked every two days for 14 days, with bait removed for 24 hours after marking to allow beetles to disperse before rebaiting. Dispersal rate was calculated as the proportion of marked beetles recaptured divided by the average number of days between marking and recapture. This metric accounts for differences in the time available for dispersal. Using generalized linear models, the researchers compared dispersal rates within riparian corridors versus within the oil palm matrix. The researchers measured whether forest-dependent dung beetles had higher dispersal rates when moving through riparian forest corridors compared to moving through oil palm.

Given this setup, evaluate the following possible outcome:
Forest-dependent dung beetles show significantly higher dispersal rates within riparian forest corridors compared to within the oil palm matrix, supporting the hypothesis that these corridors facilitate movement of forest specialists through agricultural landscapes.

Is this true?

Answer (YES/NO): NO